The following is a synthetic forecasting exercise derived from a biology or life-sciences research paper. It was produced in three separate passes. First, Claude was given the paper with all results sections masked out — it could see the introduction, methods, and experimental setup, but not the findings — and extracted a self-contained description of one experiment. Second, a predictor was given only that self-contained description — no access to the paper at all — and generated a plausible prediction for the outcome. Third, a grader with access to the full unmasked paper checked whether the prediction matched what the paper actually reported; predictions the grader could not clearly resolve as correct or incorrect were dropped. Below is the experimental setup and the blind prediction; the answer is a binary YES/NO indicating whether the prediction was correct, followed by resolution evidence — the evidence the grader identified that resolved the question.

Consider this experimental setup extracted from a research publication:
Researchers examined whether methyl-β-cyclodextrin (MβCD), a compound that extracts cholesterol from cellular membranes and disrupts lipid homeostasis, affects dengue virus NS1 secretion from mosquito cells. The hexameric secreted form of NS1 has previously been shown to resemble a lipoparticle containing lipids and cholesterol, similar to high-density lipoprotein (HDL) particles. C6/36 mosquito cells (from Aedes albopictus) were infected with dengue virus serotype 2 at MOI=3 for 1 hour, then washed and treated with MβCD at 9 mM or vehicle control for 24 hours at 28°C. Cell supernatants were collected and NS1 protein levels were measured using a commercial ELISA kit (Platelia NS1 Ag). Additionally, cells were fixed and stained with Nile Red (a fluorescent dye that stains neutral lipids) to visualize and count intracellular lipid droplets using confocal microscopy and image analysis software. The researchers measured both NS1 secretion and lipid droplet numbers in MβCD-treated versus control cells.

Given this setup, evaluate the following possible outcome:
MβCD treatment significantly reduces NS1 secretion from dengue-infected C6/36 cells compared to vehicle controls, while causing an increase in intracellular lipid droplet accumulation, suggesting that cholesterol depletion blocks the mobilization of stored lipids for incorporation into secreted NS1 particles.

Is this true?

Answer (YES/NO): NO